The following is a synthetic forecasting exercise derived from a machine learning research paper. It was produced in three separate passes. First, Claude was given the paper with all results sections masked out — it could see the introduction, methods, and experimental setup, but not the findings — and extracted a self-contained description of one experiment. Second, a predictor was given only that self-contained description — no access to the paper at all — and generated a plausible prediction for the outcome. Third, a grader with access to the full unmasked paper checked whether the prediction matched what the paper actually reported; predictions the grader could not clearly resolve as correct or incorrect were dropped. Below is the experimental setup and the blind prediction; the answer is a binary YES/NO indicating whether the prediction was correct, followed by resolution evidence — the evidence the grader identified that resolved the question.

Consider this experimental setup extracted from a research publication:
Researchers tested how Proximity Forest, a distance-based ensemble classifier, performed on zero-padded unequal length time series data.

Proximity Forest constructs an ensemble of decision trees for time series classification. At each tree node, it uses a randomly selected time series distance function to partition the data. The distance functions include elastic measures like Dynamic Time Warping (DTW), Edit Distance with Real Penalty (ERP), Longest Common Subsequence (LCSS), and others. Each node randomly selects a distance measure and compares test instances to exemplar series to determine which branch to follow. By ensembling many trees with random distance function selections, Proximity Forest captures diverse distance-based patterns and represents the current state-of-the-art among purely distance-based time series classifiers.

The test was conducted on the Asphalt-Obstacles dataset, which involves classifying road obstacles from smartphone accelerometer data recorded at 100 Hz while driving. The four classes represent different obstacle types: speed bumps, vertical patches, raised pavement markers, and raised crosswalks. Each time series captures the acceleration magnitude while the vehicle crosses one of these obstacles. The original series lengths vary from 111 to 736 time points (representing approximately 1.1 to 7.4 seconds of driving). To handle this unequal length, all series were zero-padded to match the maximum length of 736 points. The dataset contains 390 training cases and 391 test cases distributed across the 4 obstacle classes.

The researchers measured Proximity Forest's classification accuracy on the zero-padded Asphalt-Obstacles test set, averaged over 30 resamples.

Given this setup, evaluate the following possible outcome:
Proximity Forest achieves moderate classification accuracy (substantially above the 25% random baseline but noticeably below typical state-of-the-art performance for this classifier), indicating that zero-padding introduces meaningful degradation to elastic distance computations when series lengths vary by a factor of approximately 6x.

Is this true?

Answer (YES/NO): NO